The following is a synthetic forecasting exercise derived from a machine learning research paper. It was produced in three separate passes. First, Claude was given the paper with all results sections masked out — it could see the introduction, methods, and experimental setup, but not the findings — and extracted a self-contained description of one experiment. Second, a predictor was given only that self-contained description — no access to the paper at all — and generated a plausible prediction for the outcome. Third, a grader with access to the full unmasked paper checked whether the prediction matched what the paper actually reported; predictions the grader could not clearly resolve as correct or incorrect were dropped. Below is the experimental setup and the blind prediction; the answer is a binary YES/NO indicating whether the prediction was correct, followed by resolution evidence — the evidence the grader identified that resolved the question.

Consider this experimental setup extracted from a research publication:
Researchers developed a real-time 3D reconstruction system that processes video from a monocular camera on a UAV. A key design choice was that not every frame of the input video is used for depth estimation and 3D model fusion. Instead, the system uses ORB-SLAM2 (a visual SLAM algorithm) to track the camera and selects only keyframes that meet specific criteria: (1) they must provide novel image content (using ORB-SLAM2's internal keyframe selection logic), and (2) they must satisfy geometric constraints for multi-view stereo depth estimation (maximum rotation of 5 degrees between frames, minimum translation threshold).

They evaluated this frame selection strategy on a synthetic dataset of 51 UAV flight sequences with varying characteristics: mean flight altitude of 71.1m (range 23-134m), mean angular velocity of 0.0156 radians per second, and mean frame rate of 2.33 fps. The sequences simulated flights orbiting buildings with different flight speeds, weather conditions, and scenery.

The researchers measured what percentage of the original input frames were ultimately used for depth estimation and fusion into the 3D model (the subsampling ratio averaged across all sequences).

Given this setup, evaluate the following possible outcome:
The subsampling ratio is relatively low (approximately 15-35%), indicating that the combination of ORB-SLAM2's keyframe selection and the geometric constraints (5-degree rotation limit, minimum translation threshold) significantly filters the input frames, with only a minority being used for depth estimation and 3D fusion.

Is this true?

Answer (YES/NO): NO